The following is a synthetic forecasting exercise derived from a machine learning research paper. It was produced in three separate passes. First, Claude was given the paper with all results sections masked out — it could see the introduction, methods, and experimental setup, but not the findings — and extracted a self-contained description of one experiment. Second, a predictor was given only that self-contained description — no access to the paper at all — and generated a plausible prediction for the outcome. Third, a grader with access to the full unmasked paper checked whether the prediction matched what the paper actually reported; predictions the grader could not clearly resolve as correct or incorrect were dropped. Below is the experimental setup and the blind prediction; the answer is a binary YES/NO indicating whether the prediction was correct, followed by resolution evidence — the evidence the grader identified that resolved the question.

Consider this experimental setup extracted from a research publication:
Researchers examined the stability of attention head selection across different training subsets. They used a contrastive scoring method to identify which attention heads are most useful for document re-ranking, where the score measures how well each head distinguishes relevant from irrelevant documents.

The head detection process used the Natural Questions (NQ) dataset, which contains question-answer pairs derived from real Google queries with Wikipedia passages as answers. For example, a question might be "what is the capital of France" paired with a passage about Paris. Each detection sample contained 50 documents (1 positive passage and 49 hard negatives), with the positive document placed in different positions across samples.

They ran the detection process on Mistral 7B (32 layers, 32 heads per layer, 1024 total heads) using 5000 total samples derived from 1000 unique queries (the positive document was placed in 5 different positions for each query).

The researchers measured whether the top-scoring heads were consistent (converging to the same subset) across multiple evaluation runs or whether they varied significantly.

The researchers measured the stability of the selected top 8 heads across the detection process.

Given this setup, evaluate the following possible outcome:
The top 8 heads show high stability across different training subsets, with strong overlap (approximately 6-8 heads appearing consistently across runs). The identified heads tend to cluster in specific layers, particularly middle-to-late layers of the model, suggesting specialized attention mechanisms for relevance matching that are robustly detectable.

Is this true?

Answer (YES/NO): NO